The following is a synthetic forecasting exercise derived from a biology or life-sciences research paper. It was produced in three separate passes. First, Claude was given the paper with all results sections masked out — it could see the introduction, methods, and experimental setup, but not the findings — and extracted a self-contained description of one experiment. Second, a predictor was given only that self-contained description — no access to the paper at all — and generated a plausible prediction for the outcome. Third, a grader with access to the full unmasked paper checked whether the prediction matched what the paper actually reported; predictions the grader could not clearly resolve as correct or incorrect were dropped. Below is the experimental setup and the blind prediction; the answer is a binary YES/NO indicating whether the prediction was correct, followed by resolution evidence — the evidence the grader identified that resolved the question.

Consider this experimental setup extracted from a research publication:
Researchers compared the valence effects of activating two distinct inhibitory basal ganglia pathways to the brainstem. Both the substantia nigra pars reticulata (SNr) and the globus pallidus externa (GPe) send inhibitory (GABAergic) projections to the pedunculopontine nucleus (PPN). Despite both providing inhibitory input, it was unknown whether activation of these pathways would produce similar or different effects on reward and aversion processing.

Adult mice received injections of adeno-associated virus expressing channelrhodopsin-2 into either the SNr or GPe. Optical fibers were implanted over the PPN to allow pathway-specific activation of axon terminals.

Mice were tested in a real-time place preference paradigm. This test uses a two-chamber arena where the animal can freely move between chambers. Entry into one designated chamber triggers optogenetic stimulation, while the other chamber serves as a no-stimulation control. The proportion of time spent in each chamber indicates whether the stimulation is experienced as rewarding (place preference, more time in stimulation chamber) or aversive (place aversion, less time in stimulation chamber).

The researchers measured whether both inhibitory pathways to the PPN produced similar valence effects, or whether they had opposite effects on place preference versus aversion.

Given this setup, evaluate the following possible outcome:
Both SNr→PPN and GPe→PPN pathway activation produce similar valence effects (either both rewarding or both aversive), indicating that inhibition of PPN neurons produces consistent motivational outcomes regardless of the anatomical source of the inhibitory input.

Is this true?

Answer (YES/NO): NO